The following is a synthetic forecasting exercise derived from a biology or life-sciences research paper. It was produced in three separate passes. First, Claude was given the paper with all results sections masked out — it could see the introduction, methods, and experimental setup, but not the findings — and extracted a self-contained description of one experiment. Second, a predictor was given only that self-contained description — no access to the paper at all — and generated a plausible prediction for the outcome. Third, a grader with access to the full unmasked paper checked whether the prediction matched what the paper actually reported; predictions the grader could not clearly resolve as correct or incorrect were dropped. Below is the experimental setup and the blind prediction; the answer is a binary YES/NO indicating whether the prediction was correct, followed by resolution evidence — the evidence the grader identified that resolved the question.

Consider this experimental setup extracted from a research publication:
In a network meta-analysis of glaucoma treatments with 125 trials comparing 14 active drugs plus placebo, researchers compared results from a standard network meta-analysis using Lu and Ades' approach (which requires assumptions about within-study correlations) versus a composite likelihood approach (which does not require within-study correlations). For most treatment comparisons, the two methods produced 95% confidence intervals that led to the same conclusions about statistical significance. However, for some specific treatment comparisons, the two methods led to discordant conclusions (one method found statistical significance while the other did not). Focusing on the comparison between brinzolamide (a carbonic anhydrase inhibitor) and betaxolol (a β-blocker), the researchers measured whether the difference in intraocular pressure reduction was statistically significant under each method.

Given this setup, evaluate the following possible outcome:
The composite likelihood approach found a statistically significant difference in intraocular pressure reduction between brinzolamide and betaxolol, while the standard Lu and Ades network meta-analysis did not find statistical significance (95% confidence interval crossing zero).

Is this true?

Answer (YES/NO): YES